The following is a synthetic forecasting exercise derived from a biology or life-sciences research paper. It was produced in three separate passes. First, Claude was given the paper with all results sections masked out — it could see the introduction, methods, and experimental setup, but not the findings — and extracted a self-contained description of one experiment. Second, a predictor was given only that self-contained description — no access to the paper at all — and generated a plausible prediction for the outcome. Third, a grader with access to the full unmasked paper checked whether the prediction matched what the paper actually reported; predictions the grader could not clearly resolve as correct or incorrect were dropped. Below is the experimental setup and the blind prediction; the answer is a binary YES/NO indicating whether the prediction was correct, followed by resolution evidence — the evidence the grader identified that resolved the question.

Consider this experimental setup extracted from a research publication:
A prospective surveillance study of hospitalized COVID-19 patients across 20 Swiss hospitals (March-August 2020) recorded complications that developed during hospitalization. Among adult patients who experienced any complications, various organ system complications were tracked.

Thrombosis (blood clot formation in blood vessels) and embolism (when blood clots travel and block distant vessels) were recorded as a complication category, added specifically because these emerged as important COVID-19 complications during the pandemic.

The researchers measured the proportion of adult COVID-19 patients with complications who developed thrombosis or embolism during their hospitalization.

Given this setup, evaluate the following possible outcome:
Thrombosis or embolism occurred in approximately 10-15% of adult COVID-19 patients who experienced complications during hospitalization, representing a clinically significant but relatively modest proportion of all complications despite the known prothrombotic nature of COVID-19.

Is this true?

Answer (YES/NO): NO